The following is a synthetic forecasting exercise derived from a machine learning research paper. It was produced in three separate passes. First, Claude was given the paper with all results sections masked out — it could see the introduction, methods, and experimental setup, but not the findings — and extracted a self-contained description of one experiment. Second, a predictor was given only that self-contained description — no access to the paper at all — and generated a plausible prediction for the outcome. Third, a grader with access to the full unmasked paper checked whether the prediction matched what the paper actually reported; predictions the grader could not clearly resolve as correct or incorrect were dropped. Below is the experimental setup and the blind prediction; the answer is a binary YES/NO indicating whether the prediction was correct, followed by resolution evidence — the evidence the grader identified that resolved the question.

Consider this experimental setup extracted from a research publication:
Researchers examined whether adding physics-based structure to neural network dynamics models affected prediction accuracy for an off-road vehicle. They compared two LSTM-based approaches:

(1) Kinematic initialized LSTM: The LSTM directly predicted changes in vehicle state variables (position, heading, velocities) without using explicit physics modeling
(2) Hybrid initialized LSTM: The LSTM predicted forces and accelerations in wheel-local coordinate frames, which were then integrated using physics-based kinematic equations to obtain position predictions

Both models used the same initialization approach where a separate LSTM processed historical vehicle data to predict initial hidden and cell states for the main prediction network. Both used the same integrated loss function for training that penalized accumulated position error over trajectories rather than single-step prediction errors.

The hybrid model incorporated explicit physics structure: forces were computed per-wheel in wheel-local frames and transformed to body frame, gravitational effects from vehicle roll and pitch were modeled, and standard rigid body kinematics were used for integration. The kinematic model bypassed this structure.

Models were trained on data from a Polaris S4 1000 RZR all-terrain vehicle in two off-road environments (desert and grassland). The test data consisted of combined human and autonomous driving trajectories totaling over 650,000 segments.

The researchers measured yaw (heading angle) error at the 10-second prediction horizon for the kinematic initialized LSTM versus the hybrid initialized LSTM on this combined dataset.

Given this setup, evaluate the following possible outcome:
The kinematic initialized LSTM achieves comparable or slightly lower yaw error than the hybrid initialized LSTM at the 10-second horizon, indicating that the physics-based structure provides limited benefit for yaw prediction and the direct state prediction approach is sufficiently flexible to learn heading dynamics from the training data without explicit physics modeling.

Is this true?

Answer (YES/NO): YES